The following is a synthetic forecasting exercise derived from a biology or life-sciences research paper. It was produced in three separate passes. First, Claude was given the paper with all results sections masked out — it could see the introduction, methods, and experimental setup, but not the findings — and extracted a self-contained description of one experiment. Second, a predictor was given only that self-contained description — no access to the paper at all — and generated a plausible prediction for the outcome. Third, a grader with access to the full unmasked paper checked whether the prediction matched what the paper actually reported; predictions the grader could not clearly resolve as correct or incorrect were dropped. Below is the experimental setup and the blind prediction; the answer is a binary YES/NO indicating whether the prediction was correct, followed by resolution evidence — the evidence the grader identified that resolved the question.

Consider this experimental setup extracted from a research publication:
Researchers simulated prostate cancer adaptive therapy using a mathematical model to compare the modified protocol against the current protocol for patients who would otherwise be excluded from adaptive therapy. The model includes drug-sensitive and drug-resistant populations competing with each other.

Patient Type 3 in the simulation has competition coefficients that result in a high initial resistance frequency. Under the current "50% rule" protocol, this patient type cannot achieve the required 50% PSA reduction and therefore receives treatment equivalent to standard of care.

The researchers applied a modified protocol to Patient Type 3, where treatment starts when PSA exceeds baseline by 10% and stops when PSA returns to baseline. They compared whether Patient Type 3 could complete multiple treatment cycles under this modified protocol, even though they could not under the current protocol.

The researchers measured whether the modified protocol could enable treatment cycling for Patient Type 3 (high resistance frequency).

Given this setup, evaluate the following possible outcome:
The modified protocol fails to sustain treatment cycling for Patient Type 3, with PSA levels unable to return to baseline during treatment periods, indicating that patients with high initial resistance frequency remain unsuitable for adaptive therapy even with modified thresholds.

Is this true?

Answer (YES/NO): NO